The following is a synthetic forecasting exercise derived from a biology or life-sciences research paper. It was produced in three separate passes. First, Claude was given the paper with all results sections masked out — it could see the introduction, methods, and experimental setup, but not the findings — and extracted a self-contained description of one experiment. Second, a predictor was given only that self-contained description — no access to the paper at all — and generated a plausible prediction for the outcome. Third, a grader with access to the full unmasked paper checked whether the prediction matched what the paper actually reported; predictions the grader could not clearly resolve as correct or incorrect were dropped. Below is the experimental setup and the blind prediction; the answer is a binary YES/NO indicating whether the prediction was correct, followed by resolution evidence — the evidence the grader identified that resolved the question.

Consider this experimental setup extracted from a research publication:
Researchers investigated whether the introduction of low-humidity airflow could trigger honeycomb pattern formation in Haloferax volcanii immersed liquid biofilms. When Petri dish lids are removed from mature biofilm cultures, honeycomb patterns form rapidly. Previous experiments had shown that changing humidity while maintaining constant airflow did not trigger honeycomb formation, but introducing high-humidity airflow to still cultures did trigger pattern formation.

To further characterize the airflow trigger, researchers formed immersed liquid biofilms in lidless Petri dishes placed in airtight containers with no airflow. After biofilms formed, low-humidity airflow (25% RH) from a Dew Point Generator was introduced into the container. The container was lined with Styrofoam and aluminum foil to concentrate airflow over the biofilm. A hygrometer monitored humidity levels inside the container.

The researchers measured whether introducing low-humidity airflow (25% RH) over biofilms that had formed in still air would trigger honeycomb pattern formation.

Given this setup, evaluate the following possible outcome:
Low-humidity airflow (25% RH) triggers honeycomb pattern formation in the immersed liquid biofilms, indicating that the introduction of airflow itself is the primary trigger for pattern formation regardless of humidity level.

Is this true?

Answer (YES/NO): YES